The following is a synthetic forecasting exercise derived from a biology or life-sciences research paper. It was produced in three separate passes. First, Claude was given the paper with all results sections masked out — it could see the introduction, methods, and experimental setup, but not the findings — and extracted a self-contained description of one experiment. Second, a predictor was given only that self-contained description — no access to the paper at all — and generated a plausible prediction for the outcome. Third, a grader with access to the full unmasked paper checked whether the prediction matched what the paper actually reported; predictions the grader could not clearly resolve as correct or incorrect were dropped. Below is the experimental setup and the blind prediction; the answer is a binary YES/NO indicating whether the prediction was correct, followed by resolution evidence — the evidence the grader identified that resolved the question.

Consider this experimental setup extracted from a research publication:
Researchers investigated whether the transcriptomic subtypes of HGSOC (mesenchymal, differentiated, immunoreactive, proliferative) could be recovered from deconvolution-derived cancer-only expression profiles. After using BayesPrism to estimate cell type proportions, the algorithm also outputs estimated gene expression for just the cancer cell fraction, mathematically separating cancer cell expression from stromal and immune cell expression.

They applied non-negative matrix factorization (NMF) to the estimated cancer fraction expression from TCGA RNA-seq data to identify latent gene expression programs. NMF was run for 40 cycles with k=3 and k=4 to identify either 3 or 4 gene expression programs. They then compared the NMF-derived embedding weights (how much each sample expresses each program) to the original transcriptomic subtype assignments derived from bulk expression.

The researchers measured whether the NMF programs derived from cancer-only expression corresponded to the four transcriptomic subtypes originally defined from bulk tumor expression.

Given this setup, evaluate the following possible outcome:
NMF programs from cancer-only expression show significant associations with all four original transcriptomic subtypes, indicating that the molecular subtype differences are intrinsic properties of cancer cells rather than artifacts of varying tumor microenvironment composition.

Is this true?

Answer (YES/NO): NO